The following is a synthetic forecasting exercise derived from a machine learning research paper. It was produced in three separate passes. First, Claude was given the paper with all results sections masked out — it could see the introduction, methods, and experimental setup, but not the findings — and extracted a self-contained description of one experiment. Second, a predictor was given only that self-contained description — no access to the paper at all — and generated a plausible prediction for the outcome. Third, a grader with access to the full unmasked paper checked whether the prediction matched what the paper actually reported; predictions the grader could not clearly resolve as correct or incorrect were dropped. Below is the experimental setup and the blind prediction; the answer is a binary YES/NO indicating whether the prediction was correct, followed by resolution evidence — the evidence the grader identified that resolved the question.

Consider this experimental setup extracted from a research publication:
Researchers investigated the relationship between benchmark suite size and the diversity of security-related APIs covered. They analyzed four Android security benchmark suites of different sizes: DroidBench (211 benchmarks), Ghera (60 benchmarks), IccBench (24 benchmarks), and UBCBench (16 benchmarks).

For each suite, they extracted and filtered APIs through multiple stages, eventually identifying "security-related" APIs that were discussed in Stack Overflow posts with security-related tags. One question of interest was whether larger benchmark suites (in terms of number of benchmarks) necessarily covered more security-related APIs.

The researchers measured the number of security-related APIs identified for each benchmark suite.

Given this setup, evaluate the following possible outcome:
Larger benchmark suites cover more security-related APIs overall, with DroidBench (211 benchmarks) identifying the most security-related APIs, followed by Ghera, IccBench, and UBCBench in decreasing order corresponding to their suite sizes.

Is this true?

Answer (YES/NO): NO